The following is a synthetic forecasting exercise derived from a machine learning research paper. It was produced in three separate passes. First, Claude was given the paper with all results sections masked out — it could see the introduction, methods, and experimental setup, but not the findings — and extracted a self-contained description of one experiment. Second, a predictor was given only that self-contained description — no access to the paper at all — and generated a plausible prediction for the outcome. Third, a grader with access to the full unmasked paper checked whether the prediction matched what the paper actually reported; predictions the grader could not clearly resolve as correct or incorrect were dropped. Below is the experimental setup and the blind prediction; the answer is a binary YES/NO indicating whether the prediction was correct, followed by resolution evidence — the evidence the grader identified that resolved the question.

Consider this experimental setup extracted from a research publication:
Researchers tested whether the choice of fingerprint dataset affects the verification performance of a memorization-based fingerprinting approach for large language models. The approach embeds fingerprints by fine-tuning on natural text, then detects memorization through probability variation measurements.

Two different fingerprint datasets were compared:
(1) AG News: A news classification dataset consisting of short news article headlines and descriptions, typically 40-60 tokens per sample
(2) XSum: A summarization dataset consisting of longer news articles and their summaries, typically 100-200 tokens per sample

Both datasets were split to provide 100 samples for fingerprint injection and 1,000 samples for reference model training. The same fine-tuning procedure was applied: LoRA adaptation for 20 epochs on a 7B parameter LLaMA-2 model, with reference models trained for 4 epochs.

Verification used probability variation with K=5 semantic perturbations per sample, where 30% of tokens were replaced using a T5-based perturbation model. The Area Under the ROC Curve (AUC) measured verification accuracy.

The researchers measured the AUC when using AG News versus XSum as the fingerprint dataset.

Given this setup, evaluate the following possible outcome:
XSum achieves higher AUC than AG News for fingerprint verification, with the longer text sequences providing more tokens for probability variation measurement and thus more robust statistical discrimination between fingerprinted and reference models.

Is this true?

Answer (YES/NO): YES